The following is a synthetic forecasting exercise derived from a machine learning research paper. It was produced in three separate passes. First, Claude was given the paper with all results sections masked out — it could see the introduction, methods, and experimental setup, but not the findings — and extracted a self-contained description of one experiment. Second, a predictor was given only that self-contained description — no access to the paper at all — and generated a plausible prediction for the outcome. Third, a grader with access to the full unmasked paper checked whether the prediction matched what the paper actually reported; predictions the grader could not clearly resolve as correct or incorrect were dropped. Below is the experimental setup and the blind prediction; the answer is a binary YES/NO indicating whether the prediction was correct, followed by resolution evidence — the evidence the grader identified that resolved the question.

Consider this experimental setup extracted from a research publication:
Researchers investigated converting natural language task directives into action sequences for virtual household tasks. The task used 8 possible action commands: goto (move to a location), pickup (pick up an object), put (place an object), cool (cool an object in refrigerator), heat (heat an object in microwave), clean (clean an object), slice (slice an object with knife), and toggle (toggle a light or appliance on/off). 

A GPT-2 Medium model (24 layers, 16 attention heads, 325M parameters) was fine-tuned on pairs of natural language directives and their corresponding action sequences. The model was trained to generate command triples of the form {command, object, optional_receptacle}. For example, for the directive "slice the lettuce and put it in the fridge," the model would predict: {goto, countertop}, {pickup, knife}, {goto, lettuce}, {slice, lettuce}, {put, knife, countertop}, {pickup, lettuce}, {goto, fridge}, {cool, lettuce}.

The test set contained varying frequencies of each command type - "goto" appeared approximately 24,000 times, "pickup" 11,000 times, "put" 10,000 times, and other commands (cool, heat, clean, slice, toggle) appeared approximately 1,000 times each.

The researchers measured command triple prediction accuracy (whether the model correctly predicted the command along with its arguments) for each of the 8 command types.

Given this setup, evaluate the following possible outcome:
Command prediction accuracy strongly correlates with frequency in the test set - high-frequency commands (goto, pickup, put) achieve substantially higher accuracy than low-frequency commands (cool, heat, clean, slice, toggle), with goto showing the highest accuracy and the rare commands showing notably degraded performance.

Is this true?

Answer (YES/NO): NO